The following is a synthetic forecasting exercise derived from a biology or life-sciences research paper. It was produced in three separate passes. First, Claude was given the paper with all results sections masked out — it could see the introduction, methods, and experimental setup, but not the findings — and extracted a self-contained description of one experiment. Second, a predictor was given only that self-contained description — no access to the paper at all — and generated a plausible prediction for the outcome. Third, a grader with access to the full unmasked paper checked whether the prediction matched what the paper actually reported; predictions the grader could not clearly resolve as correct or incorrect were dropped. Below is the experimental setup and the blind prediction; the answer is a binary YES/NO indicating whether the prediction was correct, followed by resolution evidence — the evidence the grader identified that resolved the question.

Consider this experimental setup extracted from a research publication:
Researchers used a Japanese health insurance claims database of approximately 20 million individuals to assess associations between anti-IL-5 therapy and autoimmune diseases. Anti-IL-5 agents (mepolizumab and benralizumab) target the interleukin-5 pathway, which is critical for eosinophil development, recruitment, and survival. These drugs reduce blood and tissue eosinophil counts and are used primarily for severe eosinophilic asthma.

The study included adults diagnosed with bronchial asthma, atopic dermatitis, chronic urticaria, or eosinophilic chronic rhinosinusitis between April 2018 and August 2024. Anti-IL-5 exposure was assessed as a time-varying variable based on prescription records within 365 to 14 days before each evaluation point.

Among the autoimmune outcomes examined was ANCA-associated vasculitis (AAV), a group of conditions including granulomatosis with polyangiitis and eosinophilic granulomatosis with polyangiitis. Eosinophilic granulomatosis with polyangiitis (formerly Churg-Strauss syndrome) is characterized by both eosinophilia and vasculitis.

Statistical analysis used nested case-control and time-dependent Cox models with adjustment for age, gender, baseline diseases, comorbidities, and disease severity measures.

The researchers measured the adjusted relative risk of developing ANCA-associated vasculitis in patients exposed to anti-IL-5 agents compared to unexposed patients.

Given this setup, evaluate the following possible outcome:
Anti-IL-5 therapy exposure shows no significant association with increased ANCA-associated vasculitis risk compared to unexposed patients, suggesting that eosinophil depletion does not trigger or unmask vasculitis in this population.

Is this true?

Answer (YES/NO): NO